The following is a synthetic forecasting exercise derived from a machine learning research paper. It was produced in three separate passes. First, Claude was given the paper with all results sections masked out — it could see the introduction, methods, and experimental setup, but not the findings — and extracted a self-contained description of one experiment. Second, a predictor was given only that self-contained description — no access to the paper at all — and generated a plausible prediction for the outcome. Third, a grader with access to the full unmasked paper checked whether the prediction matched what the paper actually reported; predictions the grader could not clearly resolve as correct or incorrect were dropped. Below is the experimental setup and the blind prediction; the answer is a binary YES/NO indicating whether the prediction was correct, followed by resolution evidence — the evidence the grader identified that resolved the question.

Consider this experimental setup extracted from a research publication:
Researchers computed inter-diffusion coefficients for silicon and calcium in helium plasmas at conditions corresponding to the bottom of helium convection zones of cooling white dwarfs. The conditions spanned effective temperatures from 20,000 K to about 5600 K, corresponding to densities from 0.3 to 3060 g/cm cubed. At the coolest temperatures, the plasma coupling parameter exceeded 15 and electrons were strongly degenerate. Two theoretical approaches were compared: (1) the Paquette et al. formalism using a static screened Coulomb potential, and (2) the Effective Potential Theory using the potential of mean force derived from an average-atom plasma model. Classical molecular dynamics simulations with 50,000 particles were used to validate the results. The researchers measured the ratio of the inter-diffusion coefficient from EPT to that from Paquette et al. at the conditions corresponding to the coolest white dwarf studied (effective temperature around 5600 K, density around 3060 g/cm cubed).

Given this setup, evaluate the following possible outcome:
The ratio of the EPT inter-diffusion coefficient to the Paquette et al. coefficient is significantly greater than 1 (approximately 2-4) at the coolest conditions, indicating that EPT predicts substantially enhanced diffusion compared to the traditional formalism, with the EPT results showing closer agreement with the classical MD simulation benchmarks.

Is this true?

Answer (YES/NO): YES